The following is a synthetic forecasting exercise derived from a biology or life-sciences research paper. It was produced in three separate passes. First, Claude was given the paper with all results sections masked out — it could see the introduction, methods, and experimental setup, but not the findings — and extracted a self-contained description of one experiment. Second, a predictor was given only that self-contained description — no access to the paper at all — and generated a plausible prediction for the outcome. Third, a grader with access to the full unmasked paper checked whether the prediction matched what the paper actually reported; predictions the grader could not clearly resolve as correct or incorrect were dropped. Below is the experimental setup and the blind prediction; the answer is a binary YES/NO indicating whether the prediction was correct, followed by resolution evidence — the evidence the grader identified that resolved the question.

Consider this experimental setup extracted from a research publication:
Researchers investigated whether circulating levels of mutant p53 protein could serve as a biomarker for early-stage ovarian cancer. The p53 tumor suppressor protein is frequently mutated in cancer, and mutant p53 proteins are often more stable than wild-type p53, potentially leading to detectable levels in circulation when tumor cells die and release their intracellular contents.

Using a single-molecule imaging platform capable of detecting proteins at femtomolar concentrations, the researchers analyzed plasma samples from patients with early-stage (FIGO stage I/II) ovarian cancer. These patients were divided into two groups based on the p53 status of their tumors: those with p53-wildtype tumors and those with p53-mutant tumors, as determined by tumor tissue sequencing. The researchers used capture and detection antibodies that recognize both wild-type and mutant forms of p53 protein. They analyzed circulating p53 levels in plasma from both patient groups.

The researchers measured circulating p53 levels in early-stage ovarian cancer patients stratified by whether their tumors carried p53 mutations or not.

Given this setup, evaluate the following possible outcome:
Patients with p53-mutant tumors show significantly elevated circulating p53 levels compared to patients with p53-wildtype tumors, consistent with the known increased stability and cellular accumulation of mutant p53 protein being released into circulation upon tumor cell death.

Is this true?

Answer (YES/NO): YES